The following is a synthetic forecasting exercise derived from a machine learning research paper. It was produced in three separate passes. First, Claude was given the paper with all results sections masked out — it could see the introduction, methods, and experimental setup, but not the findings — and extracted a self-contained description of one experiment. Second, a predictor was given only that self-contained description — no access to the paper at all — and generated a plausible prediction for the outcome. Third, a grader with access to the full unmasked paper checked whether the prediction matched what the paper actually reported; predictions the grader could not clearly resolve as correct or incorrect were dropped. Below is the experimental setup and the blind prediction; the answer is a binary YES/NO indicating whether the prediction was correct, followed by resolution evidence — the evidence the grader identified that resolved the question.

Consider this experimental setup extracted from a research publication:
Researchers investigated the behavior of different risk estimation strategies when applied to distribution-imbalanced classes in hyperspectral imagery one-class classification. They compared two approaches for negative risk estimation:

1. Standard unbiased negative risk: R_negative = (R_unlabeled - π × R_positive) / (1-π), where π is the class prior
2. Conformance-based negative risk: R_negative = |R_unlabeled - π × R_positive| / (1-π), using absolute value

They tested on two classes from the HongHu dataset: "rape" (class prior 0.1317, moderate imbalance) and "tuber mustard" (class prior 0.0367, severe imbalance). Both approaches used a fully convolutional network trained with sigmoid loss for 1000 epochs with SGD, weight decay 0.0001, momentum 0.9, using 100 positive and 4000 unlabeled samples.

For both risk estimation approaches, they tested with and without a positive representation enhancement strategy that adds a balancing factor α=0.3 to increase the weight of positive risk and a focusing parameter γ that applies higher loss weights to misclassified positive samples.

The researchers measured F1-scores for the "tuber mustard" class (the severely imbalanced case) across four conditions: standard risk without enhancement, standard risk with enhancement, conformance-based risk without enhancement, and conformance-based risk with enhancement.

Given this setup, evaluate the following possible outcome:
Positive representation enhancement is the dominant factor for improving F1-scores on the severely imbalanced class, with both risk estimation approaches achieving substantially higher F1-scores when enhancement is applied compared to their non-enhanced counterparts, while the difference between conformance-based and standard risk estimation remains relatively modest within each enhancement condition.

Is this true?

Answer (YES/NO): YES